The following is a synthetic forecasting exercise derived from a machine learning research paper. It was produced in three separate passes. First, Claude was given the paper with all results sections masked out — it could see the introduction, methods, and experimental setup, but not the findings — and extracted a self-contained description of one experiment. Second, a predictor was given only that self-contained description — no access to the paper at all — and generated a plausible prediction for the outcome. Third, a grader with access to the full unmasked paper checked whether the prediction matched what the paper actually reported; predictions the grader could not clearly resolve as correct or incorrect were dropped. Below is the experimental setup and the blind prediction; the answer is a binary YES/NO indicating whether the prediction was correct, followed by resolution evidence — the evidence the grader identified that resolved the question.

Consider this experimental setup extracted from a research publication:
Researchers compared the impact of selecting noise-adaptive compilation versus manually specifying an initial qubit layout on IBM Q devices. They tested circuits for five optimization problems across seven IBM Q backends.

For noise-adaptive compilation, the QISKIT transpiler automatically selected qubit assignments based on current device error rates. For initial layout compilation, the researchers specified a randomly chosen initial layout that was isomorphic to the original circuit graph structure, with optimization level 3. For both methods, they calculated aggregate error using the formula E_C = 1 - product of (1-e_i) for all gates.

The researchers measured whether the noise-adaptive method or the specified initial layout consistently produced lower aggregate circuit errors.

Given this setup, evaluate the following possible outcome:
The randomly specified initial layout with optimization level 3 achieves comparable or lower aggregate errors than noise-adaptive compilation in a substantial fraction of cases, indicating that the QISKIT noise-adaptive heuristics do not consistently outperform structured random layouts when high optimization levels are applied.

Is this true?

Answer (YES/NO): YES